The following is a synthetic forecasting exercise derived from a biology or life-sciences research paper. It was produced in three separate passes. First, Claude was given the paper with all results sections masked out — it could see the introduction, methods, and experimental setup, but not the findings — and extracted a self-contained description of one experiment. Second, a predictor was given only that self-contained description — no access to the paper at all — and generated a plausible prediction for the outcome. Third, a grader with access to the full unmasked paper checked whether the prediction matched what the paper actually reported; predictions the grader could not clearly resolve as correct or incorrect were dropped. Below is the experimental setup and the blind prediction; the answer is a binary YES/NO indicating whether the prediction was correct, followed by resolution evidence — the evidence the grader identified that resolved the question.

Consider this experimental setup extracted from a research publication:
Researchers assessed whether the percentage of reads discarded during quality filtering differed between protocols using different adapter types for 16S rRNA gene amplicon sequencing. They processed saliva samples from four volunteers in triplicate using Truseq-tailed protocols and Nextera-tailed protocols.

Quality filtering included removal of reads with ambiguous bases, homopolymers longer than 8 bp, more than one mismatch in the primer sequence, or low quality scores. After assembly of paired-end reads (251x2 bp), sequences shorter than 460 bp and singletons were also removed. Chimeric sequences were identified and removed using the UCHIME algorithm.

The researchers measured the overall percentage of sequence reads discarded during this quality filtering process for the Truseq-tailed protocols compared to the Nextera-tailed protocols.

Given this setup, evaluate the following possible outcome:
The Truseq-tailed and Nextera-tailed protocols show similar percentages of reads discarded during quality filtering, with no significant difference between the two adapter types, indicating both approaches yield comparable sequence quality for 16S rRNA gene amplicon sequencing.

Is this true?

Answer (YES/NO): YES